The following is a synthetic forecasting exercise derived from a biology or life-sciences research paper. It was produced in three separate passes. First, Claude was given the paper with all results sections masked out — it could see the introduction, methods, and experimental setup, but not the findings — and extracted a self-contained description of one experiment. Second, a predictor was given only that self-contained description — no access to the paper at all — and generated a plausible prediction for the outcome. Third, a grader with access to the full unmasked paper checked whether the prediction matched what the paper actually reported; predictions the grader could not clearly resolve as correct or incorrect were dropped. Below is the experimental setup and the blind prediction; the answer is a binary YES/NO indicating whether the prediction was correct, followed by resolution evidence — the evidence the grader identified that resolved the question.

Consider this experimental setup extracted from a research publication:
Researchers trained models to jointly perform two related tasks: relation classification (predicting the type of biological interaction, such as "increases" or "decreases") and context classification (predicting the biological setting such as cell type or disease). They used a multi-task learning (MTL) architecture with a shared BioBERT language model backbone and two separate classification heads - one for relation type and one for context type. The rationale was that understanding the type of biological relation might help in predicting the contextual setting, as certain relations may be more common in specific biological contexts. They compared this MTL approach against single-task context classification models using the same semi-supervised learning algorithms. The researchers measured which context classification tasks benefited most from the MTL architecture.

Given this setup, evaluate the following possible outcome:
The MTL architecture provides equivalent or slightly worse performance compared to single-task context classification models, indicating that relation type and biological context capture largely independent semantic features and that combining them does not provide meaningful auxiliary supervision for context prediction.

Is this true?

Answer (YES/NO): NO